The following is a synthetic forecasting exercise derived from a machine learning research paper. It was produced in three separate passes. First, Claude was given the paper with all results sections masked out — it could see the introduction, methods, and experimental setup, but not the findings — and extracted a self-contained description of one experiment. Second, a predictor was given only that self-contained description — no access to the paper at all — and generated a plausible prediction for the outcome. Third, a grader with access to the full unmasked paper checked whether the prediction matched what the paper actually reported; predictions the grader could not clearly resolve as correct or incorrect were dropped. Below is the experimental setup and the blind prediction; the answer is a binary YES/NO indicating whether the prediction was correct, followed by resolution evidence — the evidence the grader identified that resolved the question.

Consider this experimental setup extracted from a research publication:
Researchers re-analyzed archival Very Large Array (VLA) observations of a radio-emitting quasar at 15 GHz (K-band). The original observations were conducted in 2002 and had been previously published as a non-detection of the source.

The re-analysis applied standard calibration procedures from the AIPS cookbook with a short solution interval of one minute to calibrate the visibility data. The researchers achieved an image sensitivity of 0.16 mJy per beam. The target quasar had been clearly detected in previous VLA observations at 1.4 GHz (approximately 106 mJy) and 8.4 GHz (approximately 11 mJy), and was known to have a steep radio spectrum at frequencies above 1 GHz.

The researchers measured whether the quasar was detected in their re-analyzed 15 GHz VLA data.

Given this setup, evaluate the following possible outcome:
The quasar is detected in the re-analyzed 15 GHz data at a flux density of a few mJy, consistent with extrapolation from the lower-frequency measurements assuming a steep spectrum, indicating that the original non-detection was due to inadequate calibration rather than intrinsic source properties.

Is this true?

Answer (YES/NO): YES